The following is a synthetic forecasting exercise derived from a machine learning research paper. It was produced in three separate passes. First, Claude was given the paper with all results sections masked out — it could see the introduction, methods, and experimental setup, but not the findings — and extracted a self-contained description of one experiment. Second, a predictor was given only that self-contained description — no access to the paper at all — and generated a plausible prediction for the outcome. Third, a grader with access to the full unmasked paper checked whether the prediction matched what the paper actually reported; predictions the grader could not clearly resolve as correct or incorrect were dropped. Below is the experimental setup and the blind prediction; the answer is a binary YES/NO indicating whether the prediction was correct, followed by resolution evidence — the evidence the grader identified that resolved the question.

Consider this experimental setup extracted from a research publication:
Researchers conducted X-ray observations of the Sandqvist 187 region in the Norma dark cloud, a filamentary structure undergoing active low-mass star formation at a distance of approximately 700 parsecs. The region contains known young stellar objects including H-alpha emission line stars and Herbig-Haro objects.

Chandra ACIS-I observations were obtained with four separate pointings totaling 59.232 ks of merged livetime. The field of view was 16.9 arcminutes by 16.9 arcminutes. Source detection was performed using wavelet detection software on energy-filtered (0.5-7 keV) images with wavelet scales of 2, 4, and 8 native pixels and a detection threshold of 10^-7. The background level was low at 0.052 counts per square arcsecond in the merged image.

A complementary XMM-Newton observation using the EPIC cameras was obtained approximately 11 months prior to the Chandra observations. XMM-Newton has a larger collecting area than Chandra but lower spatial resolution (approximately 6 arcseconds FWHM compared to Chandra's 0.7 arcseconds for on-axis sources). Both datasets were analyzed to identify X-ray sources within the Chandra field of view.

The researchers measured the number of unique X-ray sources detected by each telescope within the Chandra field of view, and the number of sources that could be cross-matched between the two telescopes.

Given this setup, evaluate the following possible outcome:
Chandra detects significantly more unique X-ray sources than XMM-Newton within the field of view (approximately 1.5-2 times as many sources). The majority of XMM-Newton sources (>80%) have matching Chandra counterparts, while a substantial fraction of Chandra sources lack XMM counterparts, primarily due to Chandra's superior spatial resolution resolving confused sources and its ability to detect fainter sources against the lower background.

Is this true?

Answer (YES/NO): NO